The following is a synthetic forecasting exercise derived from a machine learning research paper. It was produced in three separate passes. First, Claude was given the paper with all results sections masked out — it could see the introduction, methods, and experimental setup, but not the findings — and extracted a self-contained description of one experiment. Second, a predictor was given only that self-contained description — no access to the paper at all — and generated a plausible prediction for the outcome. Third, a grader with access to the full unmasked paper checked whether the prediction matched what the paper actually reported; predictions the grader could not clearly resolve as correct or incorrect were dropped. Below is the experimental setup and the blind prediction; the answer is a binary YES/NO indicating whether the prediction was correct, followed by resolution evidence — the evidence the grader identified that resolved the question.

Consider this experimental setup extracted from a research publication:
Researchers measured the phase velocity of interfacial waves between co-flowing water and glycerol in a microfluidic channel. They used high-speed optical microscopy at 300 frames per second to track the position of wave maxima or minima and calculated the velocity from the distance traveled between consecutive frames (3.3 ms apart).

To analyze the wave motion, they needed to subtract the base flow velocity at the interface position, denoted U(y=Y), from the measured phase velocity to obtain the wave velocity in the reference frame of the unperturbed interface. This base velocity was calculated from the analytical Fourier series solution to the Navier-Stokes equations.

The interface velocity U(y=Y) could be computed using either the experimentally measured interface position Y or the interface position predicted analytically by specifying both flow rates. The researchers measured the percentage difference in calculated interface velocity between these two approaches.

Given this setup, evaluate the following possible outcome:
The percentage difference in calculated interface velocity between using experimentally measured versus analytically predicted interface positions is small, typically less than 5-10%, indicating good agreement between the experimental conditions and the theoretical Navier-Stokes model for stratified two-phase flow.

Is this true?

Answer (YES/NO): YES